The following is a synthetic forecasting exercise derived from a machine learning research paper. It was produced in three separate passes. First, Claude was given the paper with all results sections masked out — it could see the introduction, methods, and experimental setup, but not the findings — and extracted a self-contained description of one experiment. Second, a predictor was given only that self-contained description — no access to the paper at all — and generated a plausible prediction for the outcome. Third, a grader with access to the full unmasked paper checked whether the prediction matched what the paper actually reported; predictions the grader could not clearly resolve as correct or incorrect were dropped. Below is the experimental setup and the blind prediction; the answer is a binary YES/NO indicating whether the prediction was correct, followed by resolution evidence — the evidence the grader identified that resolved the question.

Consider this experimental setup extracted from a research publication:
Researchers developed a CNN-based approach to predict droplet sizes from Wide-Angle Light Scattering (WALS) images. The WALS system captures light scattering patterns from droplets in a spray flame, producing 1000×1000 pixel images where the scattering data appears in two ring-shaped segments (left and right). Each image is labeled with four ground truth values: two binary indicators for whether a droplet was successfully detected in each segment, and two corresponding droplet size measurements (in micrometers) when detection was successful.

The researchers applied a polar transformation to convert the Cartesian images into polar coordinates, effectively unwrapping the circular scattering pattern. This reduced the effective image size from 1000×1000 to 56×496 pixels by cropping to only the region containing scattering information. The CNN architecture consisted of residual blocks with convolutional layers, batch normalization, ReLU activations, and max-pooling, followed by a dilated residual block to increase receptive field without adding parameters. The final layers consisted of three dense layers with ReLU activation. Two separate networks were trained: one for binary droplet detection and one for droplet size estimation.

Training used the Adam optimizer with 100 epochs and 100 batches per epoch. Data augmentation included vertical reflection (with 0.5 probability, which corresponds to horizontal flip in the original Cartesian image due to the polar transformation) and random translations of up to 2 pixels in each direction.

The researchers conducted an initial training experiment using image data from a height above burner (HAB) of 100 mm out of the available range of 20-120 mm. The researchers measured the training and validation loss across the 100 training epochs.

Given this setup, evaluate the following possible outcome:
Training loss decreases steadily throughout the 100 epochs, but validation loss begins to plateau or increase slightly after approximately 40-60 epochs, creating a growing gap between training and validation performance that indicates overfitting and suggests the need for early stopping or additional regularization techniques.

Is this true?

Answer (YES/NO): NO